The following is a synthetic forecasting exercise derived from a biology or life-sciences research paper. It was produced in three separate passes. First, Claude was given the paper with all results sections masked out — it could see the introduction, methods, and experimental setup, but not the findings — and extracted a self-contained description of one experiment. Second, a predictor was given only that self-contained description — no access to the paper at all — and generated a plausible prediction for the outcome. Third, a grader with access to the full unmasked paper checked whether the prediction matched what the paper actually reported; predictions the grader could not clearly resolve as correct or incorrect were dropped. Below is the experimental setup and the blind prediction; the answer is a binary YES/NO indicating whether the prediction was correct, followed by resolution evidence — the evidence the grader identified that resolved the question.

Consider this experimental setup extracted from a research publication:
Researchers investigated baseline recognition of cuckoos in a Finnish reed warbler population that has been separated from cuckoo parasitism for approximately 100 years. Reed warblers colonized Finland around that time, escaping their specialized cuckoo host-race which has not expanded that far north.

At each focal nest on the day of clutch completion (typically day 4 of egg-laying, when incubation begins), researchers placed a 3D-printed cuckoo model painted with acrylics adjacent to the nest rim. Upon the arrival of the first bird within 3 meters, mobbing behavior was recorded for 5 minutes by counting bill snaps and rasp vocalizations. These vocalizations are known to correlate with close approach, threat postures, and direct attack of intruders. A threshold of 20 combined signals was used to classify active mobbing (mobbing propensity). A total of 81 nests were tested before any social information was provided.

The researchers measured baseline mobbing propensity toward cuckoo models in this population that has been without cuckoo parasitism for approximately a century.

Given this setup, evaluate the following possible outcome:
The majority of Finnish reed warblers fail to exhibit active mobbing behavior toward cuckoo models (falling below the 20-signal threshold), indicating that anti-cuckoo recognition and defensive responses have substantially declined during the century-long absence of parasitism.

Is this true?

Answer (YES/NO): YES